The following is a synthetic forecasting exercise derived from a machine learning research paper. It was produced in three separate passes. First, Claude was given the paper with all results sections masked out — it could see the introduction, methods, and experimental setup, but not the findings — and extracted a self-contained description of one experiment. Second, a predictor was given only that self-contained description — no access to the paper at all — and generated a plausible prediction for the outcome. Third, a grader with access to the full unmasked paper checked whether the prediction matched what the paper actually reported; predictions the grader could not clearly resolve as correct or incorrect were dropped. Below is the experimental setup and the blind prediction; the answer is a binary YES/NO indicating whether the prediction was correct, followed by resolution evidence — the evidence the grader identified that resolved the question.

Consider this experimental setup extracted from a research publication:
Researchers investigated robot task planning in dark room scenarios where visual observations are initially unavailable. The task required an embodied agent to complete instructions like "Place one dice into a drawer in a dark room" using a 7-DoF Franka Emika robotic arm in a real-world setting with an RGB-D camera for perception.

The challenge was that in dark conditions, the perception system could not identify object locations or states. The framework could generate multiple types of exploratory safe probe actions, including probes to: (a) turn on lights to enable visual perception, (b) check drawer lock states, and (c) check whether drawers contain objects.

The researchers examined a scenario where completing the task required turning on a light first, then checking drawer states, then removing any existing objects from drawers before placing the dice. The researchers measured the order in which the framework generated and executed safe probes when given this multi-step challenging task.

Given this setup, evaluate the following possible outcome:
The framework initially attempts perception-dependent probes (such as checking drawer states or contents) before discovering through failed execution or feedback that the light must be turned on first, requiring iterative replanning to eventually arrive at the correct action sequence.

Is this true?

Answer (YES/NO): NO